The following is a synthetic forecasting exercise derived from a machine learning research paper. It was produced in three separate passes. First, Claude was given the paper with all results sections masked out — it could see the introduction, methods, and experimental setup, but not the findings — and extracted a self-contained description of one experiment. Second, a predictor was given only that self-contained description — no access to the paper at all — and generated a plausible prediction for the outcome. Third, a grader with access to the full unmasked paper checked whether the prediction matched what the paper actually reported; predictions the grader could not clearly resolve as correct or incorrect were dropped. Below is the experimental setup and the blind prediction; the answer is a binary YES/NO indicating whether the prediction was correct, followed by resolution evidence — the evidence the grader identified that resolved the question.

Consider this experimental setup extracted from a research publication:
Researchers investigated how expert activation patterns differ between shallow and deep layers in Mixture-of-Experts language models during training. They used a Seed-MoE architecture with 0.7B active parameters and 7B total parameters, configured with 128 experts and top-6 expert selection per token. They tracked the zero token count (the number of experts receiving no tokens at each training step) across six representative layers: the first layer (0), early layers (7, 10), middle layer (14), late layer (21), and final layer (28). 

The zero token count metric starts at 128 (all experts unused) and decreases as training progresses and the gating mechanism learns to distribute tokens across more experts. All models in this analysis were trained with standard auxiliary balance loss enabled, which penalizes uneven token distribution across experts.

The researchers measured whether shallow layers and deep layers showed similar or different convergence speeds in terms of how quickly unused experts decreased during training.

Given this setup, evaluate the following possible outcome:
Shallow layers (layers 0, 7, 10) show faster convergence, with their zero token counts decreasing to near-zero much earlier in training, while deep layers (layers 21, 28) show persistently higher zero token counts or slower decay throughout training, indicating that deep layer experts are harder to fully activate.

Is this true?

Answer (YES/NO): YES